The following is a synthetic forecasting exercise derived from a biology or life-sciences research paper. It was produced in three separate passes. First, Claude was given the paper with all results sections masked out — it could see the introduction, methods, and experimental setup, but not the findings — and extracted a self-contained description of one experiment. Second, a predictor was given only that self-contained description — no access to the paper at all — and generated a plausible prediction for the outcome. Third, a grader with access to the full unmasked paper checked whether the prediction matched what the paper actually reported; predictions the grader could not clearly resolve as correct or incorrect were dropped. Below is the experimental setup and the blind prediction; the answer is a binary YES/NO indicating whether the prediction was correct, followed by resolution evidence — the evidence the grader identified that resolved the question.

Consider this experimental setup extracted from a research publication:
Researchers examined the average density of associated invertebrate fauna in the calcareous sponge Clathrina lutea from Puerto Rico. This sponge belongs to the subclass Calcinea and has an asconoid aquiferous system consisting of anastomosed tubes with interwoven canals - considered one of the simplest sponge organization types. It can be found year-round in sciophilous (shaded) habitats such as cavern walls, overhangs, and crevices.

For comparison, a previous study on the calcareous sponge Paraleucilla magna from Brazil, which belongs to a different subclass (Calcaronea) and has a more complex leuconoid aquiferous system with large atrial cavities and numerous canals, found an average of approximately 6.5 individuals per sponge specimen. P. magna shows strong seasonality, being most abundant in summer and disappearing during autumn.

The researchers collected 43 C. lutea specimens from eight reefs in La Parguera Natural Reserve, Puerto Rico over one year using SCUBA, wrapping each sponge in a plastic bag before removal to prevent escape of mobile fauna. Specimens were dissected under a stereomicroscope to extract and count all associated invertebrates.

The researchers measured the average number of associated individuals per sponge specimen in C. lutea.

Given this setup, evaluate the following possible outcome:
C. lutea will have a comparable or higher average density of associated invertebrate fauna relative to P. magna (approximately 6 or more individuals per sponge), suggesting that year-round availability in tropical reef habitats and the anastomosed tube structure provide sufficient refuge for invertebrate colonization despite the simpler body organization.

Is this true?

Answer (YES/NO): YES